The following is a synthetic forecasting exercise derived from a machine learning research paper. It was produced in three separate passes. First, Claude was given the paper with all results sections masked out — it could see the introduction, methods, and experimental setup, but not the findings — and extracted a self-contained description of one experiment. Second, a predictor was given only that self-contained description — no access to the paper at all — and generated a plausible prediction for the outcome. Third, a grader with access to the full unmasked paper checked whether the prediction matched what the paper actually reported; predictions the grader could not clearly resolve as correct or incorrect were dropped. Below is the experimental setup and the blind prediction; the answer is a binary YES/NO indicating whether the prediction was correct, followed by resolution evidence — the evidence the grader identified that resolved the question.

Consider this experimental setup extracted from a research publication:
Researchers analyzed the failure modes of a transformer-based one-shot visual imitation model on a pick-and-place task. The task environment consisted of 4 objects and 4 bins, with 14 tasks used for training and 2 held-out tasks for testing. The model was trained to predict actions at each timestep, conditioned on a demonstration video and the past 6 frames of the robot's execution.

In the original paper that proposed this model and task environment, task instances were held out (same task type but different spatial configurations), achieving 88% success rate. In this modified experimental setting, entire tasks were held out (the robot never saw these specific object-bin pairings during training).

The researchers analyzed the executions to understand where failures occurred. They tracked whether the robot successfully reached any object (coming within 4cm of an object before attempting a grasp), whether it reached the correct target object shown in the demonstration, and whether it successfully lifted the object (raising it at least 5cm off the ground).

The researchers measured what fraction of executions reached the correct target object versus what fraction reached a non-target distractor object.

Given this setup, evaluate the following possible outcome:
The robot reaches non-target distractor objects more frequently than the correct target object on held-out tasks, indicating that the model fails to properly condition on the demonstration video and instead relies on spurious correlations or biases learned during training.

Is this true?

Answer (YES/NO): YES